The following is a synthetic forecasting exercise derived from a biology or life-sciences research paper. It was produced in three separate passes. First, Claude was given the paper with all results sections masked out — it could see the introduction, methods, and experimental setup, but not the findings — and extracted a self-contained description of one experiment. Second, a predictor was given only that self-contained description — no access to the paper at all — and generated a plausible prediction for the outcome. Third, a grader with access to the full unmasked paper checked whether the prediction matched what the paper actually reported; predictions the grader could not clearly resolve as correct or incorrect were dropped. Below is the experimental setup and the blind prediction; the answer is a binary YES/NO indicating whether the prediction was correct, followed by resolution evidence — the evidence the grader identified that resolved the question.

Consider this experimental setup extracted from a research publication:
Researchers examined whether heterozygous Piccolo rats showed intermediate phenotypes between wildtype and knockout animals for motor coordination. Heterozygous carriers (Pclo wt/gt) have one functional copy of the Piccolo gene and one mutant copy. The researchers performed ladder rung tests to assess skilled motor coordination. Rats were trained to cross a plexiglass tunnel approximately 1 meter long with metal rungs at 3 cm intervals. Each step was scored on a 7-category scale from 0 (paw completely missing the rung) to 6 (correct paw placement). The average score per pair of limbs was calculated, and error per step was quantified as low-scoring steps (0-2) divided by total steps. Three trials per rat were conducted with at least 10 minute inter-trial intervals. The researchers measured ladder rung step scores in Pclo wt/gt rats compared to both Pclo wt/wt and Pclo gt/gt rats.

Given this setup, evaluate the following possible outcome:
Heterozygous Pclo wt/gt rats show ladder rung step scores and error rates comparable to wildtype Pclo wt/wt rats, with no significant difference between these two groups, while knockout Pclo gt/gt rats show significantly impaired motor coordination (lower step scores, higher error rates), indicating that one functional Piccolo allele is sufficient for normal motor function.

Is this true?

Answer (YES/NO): YES